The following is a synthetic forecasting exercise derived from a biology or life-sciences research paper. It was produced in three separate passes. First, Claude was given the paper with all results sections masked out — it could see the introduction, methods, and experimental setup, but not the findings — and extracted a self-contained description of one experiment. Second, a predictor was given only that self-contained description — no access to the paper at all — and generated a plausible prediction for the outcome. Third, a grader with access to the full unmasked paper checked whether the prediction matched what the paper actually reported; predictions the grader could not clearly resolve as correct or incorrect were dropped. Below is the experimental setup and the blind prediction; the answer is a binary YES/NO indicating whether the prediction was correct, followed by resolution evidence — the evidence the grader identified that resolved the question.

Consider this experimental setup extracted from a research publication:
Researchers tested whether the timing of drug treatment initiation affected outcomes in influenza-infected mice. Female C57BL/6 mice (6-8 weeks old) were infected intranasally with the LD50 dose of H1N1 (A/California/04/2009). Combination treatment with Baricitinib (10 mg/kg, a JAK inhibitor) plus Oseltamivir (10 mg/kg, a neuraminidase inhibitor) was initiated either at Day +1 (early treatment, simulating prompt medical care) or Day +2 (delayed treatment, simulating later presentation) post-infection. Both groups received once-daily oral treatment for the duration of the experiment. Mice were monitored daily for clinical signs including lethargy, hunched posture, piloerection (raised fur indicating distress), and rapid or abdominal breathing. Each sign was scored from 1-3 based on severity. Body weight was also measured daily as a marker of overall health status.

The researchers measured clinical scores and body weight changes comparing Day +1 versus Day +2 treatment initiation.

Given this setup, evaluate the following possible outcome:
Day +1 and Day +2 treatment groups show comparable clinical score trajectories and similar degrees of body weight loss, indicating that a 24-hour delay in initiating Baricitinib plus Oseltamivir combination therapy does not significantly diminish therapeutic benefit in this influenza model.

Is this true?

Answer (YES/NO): YES